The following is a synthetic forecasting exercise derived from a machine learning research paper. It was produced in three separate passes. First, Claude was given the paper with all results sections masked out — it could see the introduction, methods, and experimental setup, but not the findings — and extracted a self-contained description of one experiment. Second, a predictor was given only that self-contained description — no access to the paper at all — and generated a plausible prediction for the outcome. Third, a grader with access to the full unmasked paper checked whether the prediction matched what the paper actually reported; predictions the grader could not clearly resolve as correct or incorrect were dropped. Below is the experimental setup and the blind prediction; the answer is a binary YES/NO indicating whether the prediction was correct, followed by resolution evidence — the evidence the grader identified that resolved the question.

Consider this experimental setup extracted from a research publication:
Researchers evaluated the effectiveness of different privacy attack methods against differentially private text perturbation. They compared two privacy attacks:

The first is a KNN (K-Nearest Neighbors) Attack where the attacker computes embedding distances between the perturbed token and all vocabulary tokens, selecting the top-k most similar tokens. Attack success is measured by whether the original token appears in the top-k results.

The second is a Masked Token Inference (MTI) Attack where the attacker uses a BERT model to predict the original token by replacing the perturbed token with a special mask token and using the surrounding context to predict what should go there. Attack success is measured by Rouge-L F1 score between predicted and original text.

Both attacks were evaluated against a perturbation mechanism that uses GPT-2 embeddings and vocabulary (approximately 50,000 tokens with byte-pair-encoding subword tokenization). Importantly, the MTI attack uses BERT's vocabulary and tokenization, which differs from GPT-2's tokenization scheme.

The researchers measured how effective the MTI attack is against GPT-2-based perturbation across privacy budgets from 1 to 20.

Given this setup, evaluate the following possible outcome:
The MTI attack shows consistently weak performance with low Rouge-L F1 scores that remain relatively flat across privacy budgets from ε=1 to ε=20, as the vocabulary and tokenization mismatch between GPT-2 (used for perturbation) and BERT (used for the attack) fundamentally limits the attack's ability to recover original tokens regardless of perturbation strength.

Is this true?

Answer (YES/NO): YES